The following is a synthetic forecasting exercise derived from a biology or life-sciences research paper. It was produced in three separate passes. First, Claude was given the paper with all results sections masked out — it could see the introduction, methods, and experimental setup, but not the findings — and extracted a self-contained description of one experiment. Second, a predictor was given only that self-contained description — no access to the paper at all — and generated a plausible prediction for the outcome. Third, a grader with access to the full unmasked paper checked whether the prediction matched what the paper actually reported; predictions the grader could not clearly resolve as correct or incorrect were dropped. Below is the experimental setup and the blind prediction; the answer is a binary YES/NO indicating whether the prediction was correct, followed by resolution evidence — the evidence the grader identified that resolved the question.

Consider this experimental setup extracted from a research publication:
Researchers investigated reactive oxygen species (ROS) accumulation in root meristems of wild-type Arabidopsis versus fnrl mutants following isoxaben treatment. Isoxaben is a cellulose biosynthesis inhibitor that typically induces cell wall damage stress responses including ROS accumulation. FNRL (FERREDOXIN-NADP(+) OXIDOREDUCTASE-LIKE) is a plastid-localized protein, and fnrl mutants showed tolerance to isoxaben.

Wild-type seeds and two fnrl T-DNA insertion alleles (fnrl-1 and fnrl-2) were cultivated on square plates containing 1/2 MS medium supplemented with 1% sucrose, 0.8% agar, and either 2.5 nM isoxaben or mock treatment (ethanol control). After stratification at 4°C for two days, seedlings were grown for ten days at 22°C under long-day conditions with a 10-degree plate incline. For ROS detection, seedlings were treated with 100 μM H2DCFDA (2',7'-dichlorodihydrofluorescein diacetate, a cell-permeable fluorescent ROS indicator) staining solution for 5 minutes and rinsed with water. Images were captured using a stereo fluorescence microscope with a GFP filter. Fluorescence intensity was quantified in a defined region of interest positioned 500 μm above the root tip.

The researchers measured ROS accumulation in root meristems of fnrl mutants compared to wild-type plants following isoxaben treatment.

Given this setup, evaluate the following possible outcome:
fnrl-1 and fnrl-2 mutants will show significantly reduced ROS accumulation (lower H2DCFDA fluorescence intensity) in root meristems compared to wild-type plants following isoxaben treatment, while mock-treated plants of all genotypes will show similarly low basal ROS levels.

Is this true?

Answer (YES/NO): NO